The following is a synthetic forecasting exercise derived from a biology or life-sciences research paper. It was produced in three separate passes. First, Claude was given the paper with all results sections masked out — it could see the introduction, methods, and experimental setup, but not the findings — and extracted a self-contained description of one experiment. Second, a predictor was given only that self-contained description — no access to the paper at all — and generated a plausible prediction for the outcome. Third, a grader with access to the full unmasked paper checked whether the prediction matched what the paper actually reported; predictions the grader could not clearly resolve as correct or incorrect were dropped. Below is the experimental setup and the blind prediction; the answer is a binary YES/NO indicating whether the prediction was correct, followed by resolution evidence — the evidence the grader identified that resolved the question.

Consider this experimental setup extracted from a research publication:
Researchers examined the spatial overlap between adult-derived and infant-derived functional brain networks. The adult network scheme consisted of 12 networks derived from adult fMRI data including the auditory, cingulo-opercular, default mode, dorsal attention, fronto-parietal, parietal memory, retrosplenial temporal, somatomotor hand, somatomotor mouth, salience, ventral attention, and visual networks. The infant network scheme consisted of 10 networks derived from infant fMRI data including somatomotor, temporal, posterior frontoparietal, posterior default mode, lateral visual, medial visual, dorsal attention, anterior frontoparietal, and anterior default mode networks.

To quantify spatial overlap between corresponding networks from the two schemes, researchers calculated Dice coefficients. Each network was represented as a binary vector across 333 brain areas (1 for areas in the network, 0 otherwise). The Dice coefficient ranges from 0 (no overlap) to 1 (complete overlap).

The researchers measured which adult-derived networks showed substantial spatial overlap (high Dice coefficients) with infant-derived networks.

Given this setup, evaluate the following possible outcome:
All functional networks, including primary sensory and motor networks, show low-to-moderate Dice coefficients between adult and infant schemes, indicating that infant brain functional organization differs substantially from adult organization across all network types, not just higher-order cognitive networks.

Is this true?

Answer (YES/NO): NO